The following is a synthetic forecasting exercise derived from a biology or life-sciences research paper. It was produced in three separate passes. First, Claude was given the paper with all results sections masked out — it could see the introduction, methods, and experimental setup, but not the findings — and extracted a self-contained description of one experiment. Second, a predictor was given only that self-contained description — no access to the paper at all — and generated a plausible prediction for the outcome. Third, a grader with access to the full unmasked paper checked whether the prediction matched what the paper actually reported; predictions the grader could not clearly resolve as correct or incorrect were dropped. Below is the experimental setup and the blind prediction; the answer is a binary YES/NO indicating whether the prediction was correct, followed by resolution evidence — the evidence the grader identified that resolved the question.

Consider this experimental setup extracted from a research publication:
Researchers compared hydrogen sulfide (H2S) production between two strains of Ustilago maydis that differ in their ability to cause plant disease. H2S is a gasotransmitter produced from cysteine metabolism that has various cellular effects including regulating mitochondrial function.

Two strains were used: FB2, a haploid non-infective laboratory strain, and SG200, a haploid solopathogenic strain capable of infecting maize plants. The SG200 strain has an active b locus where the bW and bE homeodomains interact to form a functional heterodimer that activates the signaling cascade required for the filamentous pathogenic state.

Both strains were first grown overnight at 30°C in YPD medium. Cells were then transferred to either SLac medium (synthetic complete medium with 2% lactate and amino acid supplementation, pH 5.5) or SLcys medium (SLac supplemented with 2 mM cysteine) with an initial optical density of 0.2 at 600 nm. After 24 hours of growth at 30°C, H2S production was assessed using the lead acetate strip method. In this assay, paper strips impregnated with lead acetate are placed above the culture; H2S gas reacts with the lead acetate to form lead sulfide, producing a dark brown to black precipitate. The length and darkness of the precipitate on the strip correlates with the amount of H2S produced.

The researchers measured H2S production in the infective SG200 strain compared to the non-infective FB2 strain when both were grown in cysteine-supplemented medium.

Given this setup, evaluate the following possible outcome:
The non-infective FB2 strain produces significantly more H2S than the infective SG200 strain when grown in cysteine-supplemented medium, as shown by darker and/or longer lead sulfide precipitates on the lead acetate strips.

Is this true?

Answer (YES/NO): NO